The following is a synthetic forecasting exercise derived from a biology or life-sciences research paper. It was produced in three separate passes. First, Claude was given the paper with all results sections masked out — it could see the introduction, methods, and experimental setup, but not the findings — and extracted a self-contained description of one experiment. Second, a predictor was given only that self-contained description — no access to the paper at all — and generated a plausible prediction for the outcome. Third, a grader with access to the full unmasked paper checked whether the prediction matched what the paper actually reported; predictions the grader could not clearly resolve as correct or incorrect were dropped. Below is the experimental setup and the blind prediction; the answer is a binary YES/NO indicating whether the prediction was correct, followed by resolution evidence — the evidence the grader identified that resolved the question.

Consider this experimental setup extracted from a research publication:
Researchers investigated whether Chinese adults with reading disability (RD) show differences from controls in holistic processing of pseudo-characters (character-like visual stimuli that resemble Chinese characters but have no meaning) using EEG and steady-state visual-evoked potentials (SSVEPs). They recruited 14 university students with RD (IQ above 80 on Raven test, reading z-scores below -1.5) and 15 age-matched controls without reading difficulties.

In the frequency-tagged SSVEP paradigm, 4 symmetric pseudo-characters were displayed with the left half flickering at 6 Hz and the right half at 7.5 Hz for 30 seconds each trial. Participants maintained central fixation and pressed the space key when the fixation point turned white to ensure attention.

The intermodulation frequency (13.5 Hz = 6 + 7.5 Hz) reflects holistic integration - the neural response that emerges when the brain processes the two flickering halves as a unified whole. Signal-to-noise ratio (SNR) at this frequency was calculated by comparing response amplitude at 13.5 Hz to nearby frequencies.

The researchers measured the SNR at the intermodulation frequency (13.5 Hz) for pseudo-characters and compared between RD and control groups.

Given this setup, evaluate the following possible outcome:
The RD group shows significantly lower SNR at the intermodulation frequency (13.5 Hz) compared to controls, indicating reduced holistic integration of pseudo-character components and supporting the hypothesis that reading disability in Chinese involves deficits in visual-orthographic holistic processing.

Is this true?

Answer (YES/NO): NO